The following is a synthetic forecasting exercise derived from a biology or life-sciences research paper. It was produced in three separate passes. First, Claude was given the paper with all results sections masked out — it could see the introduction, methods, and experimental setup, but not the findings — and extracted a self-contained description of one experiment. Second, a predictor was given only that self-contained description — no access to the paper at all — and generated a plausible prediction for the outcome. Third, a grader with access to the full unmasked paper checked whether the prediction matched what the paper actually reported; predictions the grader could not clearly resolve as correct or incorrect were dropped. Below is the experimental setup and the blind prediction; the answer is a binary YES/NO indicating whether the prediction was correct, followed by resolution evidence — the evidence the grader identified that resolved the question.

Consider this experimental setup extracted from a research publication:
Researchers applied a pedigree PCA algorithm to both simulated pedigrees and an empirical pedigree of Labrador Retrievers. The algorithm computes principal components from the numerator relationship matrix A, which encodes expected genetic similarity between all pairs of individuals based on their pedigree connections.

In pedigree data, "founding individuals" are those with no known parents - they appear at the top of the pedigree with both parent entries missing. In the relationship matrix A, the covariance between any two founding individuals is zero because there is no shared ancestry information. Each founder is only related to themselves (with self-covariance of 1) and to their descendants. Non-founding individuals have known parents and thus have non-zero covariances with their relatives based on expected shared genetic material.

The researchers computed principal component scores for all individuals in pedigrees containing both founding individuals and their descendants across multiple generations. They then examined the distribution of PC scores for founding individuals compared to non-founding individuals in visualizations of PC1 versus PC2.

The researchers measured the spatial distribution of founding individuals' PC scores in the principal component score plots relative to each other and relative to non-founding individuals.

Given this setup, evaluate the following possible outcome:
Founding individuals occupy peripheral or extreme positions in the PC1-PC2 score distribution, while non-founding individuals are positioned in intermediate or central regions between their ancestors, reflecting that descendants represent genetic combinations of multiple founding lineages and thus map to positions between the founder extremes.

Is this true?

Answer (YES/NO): NO